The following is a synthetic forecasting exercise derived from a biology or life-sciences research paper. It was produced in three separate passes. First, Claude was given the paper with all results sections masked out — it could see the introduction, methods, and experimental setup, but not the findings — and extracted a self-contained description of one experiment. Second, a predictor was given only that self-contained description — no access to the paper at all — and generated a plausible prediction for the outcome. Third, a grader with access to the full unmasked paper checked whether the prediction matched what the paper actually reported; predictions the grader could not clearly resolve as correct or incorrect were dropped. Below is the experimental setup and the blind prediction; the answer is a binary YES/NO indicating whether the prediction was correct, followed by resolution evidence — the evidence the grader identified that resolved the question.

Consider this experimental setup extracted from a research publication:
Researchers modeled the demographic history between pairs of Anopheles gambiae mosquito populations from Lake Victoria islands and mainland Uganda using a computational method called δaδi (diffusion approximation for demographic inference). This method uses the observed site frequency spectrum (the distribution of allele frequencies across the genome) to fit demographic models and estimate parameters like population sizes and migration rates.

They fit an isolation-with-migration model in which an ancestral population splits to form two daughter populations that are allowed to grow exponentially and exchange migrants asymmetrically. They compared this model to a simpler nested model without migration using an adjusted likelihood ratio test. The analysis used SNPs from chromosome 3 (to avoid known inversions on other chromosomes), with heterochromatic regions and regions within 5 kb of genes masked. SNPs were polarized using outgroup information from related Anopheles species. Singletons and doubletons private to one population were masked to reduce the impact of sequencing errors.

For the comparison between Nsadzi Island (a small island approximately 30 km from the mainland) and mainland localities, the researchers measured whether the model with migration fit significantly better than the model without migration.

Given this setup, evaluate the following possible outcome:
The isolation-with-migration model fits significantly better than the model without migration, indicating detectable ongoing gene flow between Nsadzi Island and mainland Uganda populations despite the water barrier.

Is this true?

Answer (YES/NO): NO